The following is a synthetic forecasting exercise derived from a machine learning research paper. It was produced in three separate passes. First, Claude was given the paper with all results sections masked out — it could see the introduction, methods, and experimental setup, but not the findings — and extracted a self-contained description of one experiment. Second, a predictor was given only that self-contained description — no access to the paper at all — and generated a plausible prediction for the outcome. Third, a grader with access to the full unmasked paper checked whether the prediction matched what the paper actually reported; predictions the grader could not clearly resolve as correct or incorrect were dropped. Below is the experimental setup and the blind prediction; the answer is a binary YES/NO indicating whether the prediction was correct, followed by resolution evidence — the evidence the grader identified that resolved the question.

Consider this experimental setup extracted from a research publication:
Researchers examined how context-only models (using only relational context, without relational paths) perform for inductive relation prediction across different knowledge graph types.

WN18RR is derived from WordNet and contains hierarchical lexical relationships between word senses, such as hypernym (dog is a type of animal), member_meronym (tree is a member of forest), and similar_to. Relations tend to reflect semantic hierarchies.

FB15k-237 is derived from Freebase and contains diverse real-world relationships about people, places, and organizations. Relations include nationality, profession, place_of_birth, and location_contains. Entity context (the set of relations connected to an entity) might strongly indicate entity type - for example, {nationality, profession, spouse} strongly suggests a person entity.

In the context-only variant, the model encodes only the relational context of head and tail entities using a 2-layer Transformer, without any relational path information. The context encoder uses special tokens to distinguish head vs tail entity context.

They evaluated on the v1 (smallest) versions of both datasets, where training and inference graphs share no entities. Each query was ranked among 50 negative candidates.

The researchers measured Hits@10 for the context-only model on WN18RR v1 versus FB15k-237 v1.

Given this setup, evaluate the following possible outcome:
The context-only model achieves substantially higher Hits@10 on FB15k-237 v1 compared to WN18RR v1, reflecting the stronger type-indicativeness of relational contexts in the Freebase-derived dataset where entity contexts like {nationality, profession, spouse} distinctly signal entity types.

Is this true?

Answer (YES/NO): YES